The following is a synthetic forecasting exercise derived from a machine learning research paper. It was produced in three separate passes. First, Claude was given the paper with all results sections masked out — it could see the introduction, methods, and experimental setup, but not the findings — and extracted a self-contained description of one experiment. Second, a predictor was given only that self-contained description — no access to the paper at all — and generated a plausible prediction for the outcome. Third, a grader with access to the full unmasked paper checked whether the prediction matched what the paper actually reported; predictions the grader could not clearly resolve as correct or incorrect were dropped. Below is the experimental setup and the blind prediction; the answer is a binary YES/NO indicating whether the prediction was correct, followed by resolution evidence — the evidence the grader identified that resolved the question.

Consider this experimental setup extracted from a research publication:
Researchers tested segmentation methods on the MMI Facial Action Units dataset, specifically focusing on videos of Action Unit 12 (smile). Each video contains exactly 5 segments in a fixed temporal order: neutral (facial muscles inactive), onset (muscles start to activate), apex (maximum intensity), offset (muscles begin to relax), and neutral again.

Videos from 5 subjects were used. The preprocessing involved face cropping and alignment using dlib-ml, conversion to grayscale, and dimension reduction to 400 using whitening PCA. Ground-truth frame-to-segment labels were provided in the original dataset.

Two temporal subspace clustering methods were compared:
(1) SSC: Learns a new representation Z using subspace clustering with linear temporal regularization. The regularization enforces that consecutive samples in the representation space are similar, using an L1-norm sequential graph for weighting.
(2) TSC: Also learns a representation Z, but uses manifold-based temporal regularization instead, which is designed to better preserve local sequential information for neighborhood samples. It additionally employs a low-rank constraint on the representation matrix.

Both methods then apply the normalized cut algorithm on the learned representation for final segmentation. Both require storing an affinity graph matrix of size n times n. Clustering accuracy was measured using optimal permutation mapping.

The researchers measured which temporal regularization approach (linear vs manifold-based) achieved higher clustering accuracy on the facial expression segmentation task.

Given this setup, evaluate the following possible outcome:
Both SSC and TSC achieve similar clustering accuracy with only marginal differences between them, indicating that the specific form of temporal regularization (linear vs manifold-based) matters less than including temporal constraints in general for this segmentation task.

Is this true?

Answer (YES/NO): NO